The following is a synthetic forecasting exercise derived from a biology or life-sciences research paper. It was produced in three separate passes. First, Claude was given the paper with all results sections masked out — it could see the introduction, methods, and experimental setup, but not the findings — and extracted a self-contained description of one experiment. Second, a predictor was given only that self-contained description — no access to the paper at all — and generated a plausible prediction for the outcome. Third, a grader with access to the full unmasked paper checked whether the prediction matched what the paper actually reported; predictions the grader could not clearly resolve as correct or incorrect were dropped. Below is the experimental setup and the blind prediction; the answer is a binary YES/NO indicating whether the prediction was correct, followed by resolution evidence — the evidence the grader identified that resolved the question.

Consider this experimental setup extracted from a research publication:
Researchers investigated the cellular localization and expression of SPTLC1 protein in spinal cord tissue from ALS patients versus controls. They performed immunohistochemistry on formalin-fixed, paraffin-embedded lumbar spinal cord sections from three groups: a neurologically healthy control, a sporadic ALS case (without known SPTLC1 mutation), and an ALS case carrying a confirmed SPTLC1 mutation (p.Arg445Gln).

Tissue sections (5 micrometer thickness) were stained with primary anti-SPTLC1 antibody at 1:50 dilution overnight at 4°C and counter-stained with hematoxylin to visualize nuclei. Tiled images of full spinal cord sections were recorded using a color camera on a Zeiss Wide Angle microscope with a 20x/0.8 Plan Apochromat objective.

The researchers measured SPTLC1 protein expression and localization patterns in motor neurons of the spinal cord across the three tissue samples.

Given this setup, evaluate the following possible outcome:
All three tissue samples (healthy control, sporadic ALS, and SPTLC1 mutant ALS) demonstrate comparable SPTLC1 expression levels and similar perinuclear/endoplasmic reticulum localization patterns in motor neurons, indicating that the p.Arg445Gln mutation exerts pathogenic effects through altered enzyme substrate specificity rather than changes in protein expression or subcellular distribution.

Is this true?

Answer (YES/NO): NO